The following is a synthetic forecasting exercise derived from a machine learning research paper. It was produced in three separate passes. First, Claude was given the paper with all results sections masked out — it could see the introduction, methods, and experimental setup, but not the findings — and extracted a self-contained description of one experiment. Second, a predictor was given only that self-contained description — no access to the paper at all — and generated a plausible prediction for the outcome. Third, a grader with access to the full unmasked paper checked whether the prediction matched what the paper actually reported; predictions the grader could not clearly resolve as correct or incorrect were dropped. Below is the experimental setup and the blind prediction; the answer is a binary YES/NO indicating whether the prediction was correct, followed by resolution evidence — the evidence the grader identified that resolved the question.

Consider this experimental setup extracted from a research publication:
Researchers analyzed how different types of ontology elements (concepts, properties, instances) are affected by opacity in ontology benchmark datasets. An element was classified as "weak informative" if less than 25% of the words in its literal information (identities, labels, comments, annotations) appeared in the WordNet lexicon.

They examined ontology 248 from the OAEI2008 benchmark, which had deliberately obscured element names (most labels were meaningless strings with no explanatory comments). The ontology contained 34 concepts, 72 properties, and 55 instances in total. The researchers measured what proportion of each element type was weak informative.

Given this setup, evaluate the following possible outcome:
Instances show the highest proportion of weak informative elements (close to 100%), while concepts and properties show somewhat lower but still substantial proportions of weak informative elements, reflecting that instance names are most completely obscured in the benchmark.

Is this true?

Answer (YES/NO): NO